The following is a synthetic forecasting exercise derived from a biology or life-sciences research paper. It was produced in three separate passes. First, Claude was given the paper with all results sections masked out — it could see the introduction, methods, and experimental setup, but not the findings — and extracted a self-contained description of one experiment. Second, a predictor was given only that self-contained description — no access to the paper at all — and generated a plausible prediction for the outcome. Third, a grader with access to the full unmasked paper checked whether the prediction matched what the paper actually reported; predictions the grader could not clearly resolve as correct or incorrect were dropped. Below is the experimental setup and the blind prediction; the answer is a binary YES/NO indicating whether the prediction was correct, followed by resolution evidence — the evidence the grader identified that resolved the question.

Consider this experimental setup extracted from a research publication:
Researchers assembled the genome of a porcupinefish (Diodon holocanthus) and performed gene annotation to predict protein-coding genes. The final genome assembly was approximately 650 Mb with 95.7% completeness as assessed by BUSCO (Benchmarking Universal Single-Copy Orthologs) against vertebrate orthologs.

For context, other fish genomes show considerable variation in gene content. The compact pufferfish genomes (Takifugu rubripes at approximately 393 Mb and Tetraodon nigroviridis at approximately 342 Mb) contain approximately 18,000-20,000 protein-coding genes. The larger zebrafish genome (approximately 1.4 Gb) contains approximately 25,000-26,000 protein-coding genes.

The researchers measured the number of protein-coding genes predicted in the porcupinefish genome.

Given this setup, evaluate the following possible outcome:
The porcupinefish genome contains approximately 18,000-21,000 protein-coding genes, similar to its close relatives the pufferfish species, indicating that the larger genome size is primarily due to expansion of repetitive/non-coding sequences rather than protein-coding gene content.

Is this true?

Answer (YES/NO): YES